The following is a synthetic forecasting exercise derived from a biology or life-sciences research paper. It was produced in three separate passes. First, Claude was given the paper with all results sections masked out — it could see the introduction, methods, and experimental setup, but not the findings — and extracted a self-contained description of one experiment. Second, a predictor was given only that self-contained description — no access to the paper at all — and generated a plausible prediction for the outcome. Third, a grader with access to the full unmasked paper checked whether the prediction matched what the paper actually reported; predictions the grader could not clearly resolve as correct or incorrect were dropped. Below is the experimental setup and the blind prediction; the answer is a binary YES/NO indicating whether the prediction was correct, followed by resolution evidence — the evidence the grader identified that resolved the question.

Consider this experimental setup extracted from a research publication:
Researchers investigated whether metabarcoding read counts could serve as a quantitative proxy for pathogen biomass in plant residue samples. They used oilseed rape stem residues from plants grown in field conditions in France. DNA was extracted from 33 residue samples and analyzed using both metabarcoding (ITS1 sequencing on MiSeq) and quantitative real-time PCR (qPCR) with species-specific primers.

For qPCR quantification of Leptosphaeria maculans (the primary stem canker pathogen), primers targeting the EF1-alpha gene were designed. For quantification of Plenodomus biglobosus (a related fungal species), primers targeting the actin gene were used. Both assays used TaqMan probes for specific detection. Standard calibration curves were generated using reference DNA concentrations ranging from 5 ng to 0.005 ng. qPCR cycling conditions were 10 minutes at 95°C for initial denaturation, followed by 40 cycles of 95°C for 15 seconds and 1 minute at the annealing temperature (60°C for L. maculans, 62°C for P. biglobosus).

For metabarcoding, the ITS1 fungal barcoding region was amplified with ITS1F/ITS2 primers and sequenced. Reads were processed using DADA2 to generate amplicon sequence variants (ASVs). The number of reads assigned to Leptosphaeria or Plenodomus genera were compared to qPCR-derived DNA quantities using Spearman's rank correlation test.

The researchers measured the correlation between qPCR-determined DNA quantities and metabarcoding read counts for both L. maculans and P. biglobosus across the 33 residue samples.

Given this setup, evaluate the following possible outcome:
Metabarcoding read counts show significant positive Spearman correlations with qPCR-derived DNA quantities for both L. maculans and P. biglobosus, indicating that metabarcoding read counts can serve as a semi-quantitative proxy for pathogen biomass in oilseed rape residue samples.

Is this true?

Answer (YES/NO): YES